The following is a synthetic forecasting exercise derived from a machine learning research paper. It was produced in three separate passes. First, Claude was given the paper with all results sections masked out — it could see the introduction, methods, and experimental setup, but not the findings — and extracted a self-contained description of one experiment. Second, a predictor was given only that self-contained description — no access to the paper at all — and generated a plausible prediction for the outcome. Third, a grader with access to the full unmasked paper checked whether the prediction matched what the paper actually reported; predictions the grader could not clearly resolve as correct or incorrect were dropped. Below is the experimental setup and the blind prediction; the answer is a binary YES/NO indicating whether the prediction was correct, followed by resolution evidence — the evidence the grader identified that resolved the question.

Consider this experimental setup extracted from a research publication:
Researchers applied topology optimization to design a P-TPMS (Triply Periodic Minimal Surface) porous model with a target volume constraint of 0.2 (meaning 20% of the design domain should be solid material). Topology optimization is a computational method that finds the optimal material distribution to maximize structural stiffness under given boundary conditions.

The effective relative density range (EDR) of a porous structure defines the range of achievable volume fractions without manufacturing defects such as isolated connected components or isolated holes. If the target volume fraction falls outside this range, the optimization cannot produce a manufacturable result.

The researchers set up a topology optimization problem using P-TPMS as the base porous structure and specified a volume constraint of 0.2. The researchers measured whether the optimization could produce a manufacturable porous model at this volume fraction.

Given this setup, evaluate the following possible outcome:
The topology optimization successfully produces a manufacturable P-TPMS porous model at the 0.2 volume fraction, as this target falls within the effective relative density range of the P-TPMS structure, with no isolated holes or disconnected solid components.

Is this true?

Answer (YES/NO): NO